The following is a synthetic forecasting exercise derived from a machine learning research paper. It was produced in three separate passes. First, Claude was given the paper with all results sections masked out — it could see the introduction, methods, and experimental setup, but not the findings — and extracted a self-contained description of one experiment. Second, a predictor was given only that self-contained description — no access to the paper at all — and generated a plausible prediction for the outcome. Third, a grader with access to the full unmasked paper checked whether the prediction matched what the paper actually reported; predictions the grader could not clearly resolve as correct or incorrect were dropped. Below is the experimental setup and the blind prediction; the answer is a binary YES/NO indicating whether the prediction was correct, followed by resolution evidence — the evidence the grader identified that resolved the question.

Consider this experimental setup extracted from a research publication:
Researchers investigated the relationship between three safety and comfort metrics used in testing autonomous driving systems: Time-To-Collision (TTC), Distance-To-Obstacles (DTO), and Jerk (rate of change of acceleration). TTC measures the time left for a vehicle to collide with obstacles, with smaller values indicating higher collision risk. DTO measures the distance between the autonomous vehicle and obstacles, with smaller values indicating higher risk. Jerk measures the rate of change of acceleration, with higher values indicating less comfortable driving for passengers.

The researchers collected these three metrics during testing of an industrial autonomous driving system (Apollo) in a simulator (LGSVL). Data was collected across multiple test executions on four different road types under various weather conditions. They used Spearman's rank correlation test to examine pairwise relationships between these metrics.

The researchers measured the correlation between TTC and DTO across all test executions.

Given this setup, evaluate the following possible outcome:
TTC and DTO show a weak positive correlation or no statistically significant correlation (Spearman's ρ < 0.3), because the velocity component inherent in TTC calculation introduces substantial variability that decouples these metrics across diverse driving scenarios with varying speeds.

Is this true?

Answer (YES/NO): NO